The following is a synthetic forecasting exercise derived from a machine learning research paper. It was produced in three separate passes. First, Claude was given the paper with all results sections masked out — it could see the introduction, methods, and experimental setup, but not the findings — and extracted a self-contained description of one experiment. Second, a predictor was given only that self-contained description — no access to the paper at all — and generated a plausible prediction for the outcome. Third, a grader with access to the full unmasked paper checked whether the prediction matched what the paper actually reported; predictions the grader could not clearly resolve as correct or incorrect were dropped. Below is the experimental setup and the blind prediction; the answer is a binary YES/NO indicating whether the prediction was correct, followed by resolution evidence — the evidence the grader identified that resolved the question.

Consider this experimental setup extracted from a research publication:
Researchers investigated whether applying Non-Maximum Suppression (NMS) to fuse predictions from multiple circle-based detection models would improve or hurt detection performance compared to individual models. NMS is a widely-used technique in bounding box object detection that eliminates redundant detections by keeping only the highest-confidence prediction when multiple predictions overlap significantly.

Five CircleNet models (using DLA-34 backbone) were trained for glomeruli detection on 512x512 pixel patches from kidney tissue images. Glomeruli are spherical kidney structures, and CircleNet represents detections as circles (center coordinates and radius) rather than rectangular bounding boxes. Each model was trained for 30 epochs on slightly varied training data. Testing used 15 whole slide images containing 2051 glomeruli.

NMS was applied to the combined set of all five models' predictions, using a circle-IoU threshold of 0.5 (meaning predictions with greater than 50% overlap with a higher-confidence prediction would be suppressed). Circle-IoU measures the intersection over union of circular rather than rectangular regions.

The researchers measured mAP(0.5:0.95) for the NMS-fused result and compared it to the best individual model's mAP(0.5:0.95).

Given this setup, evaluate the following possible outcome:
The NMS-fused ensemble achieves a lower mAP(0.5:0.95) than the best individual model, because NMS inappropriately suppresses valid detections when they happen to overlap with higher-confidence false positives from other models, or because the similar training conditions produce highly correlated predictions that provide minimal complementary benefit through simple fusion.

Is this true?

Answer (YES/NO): YES